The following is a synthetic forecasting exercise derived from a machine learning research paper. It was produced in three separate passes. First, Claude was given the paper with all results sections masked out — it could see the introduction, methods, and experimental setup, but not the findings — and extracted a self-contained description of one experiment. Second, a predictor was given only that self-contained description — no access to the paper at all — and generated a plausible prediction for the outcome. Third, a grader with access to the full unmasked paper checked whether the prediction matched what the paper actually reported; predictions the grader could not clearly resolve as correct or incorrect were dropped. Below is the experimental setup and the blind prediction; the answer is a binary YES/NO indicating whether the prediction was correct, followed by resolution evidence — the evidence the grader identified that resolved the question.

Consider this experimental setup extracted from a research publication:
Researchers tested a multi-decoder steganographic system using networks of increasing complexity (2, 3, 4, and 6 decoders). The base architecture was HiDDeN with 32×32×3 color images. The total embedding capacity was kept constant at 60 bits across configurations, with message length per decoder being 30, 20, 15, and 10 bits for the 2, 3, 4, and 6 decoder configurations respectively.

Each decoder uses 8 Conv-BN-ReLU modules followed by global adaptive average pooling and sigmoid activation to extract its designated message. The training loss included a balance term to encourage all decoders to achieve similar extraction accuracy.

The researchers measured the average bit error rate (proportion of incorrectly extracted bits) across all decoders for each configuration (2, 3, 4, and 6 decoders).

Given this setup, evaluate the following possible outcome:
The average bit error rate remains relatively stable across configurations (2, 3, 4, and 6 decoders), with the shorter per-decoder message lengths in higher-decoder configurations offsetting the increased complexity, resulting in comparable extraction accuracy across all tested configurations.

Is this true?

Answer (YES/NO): YES